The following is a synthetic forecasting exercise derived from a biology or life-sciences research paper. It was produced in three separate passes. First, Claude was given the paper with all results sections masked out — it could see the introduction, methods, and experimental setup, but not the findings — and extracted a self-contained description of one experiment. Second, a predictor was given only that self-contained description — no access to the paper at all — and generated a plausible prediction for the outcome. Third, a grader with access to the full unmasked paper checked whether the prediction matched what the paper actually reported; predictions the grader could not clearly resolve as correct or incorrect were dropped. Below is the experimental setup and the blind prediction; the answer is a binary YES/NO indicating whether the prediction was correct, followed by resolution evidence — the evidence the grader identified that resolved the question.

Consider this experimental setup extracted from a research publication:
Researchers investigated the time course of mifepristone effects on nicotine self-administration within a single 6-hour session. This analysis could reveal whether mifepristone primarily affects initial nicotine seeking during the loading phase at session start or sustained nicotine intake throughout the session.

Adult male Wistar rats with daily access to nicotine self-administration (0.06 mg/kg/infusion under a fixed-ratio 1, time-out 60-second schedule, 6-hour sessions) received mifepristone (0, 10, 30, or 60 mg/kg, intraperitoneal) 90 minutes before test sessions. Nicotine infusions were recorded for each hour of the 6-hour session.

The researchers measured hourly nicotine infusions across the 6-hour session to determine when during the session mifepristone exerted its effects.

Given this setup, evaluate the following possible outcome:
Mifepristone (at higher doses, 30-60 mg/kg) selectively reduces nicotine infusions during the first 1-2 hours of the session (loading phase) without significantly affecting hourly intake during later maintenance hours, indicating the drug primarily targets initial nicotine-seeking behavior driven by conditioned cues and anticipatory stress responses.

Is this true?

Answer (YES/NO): YES